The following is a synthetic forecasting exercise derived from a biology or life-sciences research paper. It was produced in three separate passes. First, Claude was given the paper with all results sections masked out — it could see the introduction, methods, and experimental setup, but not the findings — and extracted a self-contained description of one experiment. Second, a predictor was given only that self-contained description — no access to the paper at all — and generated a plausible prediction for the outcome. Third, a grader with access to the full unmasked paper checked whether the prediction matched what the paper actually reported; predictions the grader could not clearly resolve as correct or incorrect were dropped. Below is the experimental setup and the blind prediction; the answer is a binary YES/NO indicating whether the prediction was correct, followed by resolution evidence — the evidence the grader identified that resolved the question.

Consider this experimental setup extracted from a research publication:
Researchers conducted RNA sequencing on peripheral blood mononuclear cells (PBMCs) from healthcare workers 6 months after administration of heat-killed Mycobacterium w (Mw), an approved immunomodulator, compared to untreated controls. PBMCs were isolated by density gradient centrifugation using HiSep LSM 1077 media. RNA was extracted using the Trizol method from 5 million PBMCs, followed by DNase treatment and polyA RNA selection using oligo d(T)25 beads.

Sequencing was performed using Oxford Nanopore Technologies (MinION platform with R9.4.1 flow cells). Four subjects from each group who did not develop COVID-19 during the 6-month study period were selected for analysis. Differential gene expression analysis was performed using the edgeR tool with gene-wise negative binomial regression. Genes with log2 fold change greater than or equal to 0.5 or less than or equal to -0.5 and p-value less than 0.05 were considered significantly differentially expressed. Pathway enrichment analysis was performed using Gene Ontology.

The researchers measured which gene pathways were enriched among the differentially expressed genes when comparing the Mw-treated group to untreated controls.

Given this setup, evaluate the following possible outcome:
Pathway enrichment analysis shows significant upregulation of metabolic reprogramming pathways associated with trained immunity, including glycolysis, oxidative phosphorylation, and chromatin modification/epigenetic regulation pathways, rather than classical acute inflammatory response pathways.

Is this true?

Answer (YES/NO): NO